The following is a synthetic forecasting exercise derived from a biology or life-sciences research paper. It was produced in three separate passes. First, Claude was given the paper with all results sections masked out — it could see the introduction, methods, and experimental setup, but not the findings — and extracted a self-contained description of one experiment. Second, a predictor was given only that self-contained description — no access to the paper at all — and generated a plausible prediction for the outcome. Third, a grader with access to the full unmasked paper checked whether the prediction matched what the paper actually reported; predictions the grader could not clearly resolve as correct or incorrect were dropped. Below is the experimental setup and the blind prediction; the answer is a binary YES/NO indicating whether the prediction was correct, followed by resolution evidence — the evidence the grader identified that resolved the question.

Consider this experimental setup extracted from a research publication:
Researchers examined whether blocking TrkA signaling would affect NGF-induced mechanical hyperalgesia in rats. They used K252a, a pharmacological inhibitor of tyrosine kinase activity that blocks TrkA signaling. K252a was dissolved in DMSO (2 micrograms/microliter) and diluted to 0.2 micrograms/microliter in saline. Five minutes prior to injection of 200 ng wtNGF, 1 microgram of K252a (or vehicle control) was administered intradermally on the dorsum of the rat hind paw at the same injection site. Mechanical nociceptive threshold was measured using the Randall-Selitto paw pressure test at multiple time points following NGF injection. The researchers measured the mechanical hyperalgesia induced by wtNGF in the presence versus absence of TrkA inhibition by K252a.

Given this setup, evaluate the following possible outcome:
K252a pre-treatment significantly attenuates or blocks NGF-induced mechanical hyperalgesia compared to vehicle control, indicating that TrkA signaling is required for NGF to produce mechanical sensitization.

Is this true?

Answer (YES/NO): YES